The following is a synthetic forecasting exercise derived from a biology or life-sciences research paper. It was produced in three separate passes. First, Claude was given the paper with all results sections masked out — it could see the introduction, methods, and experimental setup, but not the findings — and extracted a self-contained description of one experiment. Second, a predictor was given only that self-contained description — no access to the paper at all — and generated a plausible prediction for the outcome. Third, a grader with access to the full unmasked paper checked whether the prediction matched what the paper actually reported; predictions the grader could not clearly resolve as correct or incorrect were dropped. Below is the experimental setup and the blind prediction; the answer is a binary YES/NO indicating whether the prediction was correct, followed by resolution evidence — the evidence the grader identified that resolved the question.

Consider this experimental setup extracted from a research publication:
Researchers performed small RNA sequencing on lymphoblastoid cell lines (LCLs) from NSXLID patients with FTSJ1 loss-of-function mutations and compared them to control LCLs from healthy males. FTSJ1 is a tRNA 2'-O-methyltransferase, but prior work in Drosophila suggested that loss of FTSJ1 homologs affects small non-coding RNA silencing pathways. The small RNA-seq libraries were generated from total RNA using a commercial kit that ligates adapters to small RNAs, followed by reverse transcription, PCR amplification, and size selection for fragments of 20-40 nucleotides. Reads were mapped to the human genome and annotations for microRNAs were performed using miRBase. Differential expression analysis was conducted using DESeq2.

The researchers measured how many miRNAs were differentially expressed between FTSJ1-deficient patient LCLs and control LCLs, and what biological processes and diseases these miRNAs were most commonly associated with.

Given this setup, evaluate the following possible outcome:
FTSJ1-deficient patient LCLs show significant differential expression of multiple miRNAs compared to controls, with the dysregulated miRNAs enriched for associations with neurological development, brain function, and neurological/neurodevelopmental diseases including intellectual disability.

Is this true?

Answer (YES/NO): YES